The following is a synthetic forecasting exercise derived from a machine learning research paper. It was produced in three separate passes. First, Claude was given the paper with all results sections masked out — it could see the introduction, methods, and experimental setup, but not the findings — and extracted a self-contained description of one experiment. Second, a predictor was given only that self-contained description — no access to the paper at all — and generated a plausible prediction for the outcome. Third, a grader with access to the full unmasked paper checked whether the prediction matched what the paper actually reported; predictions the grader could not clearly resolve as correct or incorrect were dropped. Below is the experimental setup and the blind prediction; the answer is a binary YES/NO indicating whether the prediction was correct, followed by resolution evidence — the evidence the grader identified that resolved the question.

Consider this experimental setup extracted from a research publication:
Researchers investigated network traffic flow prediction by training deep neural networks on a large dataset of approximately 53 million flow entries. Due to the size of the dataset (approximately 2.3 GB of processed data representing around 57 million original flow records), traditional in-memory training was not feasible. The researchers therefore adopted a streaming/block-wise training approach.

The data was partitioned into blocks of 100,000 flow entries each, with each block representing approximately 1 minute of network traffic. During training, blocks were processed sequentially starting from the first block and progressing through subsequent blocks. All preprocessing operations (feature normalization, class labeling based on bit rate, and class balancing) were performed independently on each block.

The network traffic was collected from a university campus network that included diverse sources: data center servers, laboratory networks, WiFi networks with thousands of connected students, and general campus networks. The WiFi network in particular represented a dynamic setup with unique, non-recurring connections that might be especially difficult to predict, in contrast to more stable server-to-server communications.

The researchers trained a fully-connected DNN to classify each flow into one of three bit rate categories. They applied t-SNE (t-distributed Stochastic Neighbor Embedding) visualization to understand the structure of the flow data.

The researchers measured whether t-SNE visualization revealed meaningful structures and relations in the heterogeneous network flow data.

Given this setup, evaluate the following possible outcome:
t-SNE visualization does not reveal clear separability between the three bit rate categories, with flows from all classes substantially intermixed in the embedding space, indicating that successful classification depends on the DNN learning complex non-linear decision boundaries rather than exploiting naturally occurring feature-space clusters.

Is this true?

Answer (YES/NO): YES